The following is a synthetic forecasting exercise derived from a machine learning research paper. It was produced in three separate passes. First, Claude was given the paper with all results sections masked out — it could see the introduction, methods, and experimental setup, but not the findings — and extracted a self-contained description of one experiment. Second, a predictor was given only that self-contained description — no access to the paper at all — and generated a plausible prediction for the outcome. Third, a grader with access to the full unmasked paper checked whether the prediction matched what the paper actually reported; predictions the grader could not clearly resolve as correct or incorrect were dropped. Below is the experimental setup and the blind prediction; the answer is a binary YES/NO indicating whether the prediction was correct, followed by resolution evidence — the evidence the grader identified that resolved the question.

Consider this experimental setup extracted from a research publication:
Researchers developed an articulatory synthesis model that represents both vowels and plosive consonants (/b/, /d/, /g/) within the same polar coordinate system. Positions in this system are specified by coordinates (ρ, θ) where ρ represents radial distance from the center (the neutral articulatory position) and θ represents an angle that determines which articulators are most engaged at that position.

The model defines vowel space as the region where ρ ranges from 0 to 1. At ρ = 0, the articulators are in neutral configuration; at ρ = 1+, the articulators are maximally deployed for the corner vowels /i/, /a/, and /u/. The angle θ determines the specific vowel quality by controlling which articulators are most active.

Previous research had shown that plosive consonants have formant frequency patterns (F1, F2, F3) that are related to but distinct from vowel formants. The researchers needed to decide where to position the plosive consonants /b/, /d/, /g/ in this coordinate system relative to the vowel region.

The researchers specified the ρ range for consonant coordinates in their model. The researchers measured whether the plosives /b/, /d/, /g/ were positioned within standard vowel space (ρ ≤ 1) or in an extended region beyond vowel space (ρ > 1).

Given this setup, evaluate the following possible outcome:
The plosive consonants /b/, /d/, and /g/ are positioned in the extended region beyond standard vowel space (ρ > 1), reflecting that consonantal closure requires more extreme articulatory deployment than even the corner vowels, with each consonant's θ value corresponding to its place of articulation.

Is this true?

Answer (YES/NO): NO